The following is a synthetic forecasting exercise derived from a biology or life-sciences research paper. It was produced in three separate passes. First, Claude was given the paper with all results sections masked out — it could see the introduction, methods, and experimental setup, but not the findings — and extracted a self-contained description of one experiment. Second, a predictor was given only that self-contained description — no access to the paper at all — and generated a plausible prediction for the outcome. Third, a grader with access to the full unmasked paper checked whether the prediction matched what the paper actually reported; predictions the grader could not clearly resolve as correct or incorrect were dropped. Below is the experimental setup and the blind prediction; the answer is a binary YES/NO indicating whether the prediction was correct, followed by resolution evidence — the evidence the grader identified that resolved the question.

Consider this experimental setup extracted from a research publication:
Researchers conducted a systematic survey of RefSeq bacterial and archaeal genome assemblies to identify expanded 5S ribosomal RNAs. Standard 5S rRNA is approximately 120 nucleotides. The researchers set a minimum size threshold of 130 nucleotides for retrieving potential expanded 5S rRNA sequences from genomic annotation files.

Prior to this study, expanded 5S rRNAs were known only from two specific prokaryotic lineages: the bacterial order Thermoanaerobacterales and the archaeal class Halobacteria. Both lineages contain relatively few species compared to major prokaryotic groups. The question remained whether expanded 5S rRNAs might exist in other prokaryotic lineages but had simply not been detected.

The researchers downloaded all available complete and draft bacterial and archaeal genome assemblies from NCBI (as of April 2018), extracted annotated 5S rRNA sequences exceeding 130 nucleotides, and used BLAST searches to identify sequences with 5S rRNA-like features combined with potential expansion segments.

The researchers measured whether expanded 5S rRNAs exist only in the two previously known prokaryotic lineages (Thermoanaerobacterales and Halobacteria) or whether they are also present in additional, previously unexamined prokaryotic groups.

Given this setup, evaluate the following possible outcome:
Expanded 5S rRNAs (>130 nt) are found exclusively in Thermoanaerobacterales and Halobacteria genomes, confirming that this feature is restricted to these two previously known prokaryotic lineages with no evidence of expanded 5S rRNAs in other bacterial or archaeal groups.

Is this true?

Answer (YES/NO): NO